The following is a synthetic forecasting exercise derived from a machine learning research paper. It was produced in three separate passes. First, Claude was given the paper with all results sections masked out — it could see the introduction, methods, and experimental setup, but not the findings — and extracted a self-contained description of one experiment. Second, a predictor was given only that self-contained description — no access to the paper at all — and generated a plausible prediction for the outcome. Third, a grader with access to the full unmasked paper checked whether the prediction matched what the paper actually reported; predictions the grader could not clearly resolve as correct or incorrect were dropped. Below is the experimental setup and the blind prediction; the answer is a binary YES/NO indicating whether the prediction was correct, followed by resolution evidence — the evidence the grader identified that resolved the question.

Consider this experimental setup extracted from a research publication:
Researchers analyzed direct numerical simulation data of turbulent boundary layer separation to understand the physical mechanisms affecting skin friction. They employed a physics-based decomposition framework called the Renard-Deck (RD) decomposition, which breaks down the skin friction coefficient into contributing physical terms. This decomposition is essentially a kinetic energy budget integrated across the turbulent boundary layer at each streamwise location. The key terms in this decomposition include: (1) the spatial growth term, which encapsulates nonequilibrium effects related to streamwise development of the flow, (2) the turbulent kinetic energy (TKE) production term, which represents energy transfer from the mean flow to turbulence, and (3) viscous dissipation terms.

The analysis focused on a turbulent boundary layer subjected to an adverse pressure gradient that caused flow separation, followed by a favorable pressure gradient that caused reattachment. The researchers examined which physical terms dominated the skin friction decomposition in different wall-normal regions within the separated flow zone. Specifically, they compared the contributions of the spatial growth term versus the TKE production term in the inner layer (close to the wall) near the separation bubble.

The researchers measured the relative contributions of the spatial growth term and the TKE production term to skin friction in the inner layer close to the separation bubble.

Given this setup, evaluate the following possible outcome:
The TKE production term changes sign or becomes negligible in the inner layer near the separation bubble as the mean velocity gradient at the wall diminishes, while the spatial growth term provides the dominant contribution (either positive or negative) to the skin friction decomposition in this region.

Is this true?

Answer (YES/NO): YES